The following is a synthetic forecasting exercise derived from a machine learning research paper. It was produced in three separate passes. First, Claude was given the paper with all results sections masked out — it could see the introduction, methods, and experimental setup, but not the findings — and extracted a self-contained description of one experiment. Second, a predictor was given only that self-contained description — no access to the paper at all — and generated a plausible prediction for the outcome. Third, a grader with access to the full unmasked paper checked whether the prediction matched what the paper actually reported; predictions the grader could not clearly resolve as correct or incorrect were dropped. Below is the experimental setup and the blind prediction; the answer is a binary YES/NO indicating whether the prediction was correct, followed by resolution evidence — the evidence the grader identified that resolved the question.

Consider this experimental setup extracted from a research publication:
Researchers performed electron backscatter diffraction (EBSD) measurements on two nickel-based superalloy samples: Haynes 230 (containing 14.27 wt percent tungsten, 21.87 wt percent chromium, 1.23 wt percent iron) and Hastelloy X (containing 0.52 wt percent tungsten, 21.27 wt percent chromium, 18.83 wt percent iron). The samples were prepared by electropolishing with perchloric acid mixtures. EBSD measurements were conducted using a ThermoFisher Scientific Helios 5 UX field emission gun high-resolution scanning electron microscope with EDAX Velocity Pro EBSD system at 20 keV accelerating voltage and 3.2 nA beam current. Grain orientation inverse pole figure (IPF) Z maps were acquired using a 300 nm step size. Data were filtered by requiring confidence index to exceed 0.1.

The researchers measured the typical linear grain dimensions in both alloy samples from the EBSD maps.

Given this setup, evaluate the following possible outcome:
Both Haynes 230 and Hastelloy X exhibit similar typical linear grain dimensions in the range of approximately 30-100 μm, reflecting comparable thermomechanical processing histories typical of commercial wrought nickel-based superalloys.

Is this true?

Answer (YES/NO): NO